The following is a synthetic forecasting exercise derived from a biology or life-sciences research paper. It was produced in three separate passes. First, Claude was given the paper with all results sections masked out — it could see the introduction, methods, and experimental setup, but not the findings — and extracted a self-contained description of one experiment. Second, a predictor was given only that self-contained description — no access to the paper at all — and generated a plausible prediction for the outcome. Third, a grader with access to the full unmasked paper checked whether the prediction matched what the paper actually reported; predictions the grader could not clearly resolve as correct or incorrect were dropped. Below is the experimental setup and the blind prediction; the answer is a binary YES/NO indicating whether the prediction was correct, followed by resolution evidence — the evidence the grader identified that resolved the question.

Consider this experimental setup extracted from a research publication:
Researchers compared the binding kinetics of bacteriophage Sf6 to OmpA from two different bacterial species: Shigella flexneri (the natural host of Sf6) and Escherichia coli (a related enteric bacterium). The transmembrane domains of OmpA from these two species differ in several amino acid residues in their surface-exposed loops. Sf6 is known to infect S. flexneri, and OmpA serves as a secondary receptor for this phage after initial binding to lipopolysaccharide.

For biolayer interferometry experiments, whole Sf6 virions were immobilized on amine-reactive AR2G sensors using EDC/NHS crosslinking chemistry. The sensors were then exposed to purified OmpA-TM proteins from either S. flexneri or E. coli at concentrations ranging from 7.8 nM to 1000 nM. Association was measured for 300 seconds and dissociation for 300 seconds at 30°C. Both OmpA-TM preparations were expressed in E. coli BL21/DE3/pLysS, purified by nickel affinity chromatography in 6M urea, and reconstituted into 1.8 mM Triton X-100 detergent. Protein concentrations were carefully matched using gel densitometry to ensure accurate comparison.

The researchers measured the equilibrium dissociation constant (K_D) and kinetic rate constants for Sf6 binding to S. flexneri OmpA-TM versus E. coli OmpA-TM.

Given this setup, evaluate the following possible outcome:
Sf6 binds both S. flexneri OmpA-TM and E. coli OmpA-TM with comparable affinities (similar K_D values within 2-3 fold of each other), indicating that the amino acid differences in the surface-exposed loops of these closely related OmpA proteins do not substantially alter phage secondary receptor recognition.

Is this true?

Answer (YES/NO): YES